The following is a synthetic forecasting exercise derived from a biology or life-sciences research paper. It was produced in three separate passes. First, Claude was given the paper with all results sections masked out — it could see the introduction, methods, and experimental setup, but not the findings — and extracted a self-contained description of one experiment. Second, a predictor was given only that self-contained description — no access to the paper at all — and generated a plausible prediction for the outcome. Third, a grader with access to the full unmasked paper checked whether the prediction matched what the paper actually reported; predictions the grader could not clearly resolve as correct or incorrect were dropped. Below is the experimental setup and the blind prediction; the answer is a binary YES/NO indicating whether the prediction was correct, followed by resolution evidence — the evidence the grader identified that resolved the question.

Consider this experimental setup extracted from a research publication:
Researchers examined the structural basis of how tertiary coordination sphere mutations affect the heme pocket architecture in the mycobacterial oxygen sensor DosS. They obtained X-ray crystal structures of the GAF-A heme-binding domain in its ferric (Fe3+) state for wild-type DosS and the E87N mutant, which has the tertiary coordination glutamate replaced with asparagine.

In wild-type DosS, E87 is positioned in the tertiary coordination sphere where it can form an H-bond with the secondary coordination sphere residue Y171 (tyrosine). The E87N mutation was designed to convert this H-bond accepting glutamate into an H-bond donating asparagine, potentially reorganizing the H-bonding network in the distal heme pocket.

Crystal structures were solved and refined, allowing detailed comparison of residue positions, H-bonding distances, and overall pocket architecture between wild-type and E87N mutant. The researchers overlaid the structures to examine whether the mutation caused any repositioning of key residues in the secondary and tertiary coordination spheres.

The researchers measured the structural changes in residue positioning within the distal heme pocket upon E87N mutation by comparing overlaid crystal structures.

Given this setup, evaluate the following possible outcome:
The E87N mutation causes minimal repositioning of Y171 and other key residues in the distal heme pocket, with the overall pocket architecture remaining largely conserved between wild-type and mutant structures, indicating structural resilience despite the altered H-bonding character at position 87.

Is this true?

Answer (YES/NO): YES